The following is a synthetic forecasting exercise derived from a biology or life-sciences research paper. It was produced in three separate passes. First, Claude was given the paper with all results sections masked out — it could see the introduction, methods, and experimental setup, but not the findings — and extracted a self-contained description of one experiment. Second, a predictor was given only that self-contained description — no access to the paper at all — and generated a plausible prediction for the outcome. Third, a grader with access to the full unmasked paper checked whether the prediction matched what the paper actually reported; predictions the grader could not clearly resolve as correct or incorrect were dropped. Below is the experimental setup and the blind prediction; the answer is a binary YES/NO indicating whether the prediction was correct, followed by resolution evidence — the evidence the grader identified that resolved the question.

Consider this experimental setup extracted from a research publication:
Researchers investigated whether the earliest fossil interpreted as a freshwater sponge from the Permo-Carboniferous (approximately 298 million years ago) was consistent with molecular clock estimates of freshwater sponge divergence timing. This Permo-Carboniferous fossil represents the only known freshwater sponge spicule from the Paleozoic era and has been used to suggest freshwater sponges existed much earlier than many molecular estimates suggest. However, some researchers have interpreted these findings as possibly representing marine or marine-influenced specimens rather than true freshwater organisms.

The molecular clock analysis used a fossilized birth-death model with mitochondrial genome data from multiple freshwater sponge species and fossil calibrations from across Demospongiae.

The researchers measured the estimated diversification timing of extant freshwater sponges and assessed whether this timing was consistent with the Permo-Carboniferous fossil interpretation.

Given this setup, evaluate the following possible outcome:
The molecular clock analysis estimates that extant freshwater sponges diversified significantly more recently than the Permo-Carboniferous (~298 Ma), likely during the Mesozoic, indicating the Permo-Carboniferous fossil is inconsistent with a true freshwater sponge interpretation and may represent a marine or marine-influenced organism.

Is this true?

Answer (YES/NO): NO